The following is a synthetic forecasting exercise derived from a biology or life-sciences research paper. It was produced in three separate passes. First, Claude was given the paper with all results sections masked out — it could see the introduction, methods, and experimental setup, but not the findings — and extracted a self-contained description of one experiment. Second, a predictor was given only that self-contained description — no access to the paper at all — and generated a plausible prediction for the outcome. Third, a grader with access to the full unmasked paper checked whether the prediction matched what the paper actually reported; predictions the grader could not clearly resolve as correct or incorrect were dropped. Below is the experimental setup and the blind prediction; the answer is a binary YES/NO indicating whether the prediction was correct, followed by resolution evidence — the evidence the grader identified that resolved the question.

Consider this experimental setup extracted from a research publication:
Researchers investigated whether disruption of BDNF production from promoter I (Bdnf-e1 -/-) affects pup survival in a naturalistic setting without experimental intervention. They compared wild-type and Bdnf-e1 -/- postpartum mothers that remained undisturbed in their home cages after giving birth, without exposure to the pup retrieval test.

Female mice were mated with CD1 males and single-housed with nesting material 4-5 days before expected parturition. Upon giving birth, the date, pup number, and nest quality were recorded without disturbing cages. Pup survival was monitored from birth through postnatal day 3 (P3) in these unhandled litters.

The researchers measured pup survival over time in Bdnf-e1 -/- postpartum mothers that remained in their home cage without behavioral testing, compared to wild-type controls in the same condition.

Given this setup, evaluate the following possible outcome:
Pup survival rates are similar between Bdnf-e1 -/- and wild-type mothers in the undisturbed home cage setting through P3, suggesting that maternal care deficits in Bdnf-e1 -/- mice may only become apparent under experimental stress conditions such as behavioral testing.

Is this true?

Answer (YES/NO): NO